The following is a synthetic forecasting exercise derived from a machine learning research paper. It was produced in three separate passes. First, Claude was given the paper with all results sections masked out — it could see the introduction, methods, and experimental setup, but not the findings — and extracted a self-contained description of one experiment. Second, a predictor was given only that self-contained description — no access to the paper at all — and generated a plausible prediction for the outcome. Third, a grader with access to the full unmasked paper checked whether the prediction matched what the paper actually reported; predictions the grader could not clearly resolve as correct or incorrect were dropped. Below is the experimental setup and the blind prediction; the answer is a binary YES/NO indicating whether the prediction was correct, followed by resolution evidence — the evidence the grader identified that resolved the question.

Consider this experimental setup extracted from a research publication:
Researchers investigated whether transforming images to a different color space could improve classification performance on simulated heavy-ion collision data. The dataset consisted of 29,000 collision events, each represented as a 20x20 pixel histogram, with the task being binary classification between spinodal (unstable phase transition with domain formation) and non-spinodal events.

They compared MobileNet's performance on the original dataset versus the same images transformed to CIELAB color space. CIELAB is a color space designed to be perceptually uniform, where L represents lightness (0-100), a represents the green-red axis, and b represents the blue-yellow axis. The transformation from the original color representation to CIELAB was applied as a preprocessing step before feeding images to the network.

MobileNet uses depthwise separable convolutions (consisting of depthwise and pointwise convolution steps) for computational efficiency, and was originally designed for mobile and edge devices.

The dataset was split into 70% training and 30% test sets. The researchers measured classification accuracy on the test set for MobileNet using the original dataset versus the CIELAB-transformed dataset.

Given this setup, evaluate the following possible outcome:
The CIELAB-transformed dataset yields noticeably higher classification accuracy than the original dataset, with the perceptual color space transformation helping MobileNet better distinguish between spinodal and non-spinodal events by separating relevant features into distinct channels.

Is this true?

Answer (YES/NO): NO